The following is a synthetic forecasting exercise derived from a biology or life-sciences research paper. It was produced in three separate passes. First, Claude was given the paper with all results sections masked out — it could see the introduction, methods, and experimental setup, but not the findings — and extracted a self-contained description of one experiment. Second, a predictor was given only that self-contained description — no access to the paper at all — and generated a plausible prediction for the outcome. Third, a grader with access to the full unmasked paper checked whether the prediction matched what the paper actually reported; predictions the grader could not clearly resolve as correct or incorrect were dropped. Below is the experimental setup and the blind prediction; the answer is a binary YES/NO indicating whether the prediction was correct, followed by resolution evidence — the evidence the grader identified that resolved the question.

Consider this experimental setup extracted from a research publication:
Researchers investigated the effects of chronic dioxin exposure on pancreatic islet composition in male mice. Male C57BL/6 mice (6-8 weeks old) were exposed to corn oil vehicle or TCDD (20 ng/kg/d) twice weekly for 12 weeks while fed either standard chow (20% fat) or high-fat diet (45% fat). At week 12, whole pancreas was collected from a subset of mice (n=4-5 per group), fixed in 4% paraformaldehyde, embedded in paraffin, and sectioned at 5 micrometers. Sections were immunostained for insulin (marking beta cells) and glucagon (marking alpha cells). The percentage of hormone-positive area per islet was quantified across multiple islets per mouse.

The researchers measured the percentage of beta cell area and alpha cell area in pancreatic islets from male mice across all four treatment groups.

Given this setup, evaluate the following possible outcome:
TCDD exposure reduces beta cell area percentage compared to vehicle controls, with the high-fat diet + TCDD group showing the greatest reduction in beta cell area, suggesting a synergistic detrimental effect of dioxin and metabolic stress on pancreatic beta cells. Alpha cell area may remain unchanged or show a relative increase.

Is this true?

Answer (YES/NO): NO